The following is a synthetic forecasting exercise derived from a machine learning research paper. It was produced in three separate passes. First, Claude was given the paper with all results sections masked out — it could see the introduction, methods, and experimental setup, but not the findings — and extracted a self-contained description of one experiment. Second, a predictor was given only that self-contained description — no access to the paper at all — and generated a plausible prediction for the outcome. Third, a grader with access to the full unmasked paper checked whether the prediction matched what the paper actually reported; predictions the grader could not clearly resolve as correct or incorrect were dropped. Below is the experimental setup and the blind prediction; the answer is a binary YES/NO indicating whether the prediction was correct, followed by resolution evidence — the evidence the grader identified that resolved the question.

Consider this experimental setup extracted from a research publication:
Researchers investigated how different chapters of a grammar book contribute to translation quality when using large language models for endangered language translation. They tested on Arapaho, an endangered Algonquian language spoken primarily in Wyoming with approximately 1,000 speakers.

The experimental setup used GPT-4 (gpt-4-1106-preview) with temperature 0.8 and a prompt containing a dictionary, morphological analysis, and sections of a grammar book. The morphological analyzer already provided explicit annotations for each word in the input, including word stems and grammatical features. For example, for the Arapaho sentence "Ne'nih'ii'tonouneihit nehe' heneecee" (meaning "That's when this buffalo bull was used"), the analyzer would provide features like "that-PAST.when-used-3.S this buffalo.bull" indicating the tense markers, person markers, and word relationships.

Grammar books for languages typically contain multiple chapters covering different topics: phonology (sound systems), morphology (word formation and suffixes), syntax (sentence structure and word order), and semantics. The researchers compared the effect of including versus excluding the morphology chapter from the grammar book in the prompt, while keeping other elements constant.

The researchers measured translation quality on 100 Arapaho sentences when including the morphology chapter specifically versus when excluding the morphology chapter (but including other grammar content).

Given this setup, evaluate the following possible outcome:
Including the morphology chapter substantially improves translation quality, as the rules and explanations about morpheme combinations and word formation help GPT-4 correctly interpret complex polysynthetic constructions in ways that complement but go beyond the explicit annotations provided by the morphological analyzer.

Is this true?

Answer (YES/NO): NO